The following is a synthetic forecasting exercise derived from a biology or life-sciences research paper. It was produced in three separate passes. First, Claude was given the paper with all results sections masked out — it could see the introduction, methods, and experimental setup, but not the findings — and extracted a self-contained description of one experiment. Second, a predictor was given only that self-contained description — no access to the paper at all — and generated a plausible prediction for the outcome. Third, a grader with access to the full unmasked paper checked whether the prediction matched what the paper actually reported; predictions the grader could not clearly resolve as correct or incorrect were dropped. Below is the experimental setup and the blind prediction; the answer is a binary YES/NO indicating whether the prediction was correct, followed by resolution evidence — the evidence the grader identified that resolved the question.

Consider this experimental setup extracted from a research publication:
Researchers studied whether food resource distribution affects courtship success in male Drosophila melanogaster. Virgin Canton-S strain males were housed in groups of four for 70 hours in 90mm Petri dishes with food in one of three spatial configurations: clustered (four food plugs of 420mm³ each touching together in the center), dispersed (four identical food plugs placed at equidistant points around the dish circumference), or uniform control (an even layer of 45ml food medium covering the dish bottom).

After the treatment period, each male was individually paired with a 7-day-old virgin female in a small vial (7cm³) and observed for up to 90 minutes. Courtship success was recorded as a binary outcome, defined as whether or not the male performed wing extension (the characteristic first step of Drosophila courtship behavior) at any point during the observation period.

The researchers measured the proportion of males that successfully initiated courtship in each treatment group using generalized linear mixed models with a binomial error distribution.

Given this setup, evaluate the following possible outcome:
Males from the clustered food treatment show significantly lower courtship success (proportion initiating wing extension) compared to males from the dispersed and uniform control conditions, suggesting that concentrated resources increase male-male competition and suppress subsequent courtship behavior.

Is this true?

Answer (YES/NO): NO